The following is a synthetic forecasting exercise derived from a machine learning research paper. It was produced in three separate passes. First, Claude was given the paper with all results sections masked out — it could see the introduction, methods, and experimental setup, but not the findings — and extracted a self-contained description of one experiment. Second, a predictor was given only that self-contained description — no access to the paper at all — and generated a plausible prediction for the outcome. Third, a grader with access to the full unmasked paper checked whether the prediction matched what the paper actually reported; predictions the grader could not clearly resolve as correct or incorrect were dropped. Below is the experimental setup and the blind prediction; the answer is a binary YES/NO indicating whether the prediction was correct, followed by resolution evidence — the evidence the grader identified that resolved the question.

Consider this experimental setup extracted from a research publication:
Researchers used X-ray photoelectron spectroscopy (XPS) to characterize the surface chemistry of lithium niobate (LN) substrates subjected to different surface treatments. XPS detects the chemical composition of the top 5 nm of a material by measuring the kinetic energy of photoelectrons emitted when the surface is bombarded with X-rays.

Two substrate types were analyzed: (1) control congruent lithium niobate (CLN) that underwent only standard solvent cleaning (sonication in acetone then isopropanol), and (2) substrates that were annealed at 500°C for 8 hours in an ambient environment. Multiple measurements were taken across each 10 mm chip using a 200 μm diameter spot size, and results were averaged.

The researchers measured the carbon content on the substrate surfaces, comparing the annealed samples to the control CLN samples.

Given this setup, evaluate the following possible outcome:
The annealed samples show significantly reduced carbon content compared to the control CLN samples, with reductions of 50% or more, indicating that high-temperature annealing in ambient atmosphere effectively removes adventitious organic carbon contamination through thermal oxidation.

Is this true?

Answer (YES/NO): YES